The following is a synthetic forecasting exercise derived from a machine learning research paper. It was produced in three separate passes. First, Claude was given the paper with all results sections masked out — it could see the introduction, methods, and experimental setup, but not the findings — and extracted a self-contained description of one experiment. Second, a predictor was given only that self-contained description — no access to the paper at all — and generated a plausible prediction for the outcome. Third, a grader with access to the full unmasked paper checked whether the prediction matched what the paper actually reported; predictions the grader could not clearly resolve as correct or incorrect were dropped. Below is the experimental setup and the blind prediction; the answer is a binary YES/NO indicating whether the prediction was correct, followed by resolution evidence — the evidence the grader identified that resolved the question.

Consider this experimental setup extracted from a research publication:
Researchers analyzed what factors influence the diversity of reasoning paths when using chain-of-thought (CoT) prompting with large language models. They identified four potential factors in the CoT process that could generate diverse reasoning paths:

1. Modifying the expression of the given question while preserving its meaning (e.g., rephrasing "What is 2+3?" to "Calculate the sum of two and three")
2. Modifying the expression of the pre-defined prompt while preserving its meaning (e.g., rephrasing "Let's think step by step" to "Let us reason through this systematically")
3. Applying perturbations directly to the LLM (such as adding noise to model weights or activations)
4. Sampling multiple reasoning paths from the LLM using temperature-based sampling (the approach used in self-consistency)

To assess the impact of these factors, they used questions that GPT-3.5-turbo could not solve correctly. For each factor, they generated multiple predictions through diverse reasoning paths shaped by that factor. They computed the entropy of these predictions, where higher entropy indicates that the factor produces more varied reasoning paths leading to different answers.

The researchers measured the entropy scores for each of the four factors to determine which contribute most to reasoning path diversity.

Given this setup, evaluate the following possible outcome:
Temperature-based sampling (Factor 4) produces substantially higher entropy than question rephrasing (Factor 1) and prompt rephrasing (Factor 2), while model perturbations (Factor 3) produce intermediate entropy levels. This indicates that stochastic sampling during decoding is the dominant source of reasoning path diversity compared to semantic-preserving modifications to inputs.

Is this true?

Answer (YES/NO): NO